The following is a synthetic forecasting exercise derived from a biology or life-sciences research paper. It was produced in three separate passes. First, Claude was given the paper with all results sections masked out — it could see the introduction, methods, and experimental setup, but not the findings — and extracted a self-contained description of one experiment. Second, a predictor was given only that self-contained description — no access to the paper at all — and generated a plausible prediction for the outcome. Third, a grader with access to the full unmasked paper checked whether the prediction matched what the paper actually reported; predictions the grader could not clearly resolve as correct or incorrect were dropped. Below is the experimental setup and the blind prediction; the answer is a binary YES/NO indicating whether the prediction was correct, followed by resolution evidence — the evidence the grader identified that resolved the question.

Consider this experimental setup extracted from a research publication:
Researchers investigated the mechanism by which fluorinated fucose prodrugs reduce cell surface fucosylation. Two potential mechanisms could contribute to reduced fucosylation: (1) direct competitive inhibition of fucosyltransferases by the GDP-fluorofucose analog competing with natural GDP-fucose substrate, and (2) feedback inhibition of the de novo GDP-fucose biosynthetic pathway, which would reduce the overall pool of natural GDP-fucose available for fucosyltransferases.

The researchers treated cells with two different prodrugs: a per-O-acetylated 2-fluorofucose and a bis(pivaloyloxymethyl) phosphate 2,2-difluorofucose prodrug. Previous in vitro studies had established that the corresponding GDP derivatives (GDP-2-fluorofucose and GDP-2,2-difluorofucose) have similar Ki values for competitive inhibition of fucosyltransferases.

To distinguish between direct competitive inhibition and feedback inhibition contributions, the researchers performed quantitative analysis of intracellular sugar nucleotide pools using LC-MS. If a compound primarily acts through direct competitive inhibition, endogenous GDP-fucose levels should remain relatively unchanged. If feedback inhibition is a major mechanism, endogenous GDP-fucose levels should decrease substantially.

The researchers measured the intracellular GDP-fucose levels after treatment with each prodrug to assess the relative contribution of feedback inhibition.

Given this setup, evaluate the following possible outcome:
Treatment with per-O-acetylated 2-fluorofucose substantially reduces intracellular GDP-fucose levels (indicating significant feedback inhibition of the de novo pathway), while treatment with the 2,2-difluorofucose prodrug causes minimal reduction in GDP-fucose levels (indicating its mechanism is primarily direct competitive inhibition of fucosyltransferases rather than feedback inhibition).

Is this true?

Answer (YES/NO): NO